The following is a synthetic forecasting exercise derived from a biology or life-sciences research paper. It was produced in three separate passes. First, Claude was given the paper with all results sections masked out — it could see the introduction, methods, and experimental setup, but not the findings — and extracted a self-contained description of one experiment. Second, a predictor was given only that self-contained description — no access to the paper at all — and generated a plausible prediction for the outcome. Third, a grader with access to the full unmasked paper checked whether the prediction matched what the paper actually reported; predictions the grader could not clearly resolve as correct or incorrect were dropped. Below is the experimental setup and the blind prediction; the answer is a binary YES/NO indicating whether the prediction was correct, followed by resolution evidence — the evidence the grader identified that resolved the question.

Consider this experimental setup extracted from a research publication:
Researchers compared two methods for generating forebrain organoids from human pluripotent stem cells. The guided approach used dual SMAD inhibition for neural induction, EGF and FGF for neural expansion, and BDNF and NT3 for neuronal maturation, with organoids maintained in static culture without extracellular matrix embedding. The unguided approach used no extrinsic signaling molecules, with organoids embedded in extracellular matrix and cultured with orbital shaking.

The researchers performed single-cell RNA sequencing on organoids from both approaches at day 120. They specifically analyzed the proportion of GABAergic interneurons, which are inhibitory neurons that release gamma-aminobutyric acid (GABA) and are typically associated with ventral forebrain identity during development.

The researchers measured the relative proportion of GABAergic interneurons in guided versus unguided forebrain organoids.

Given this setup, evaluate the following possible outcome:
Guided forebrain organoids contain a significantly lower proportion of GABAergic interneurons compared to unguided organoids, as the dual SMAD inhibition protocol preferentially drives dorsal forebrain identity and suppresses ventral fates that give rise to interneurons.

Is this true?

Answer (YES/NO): NO